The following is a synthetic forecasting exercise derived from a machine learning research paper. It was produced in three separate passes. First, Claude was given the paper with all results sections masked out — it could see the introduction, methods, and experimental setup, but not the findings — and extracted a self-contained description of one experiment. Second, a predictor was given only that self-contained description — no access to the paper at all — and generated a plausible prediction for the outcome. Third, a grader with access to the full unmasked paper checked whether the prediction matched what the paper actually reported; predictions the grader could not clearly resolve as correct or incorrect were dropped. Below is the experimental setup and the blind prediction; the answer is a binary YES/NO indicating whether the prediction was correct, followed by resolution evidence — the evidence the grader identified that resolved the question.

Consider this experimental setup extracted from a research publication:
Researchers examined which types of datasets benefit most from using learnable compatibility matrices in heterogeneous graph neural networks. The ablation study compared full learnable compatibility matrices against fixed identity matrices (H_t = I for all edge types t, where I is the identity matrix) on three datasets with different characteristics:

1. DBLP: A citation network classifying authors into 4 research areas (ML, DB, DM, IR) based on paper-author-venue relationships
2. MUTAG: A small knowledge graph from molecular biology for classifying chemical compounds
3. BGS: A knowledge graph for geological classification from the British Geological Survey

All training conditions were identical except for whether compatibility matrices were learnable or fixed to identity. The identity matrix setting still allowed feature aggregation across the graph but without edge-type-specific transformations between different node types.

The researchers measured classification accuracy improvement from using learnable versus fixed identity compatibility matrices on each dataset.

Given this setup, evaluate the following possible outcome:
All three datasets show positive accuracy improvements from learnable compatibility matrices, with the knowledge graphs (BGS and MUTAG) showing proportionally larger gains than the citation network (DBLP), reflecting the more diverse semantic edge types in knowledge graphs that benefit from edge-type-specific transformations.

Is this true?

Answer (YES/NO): YES